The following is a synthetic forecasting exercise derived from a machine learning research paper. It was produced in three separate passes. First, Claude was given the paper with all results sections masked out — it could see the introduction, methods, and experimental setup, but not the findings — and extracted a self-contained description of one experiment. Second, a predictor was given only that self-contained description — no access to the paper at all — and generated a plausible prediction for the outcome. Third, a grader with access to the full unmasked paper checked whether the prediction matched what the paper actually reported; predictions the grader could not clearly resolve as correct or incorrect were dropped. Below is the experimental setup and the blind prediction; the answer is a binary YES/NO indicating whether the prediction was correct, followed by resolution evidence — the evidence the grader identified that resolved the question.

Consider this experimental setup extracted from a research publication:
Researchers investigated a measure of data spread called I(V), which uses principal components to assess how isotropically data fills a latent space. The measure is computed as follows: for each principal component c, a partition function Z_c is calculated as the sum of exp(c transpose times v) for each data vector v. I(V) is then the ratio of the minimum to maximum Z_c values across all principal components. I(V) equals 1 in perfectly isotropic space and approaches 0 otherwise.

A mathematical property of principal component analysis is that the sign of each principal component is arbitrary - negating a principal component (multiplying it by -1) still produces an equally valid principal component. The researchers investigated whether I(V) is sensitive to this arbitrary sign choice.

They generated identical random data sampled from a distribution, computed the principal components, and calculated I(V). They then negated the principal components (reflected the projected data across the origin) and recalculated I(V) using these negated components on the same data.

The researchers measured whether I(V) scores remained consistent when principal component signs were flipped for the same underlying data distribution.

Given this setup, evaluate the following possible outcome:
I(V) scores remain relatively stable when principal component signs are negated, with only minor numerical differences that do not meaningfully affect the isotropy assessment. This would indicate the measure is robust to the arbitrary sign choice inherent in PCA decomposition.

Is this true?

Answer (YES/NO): NO